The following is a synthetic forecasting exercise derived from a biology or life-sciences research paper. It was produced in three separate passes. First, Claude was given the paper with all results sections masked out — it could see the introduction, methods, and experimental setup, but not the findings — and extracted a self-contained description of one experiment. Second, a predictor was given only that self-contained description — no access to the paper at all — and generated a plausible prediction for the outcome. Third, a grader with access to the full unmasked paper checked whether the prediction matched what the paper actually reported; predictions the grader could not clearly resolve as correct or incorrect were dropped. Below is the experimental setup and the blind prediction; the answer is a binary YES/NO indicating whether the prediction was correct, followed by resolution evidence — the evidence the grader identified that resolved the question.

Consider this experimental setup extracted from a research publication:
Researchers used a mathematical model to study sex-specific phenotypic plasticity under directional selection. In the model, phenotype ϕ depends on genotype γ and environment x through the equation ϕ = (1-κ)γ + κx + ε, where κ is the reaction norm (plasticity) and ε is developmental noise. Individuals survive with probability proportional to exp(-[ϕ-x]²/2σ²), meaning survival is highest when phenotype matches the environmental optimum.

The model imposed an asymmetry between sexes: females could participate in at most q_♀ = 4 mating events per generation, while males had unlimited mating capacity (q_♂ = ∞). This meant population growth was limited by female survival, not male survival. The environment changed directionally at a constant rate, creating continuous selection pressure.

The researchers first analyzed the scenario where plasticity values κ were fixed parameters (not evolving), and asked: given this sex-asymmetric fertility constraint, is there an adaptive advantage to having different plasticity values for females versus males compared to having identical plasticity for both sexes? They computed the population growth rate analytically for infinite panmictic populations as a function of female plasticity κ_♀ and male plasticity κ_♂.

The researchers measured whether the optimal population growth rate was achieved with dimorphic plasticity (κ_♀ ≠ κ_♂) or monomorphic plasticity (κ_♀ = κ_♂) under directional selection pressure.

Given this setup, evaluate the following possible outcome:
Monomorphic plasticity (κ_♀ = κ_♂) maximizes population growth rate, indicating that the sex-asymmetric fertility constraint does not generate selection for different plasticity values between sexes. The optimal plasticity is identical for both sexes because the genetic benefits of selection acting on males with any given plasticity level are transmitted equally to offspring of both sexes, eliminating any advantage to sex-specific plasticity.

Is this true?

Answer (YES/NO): NO